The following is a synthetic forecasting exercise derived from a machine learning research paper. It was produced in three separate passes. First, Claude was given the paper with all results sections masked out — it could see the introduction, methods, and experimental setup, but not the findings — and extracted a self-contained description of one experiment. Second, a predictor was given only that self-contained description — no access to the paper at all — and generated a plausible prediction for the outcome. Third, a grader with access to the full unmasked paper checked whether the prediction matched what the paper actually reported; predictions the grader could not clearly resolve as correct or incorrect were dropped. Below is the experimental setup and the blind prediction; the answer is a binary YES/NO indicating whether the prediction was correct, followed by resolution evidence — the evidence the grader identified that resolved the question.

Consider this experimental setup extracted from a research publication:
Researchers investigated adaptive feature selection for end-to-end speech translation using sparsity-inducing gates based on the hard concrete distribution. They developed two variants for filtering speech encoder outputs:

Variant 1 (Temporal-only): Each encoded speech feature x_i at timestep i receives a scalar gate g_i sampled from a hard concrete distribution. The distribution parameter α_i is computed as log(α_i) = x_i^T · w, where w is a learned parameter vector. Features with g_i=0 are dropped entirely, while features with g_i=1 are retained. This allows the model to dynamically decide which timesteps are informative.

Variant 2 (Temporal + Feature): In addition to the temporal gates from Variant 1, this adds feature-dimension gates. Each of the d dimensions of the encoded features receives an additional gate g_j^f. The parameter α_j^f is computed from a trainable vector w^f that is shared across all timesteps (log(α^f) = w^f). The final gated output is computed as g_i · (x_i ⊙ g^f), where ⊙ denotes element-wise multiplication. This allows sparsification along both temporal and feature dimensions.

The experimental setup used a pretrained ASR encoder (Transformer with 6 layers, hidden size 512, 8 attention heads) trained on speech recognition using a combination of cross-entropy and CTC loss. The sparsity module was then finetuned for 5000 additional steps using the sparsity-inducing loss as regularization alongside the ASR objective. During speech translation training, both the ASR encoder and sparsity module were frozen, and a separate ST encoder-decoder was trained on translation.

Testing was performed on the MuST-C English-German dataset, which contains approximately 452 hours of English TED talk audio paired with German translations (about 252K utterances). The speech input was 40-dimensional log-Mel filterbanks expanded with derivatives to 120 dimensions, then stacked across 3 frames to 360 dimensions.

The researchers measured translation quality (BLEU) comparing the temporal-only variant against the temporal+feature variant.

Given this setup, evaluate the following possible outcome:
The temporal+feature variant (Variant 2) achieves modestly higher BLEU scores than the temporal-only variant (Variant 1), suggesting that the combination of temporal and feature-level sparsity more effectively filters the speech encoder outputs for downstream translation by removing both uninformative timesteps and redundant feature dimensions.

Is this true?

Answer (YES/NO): YES